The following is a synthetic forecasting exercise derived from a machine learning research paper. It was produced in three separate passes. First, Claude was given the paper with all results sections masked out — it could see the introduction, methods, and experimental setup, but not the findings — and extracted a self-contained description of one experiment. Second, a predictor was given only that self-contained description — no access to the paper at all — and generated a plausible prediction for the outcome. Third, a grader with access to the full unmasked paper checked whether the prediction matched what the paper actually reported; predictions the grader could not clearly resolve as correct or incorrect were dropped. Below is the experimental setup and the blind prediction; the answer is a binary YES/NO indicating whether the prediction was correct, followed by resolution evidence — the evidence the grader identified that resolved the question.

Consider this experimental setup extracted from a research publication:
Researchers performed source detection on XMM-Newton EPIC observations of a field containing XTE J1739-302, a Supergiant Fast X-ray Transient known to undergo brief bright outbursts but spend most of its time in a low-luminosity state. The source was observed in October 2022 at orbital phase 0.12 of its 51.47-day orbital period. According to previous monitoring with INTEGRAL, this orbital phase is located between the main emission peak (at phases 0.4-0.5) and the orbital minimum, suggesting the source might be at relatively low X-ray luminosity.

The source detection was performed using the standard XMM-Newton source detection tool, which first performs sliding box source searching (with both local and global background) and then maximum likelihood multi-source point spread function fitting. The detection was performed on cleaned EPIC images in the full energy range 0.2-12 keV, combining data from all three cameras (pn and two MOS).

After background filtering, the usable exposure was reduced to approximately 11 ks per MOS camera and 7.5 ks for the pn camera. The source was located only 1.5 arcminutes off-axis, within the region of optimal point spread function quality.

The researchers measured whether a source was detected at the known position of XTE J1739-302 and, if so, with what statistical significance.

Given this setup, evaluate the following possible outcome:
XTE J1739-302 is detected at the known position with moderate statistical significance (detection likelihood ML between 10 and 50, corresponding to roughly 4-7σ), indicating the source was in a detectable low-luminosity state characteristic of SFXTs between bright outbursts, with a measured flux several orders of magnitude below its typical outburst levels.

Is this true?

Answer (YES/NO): NO